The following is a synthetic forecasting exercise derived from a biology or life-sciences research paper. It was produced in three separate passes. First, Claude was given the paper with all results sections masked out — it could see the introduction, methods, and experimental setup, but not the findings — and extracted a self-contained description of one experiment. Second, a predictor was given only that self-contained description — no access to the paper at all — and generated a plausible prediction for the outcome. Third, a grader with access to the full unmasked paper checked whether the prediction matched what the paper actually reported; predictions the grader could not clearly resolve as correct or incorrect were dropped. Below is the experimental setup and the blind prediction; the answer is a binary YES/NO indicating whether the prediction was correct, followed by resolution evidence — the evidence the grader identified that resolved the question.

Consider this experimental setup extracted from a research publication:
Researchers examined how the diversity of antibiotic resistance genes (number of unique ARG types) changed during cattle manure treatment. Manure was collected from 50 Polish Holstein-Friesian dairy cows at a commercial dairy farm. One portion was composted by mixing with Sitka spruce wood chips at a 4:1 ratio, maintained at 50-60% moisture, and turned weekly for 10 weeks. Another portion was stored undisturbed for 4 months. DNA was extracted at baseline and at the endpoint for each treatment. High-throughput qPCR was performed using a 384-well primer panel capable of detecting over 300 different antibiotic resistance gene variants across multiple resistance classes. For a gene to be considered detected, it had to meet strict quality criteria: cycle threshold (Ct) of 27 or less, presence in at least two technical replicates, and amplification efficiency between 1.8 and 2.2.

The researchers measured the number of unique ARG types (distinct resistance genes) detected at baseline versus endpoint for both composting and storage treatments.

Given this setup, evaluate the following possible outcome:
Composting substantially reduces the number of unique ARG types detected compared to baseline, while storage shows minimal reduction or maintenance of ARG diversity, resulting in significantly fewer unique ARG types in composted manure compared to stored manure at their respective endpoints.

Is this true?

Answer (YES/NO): NO